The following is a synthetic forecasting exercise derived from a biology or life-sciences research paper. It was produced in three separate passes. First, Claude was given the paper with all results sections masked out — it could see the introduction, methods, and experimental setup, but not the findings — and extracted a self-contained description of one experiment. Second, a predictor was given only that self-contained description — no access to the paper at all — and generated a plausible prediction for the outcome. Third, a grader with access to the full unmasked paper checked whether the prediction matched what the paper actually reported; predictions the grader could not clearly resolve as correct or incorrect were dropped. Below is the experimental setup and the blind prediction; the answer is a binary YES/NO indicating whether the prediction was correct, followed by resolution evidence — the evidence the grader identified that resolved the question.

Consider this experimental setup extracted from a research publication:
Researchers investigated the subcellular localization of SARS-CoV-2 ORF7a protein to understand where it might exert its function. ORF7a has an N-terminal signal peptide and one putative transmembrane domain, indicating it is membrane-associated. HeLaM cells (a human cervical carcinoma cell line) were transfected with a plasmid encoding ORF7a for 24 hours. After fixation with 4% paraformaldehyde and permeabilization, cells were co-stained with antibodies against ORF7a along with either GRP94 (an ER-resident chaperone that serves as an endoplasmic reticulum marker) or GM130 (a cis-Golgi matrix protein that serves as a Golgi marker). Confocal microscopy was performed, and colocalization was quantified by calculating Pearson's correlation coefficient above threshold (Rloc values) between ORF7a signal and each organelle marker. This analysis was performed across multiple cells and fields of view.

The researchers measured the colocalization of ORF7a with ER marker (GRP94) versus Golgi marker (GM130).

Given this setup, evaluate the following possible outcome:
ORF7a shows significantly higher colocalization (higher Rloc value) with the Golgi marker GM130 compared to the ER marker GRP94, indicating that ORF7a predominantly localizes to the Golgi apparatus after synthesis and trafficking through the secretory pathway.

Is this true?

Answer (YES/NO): NO